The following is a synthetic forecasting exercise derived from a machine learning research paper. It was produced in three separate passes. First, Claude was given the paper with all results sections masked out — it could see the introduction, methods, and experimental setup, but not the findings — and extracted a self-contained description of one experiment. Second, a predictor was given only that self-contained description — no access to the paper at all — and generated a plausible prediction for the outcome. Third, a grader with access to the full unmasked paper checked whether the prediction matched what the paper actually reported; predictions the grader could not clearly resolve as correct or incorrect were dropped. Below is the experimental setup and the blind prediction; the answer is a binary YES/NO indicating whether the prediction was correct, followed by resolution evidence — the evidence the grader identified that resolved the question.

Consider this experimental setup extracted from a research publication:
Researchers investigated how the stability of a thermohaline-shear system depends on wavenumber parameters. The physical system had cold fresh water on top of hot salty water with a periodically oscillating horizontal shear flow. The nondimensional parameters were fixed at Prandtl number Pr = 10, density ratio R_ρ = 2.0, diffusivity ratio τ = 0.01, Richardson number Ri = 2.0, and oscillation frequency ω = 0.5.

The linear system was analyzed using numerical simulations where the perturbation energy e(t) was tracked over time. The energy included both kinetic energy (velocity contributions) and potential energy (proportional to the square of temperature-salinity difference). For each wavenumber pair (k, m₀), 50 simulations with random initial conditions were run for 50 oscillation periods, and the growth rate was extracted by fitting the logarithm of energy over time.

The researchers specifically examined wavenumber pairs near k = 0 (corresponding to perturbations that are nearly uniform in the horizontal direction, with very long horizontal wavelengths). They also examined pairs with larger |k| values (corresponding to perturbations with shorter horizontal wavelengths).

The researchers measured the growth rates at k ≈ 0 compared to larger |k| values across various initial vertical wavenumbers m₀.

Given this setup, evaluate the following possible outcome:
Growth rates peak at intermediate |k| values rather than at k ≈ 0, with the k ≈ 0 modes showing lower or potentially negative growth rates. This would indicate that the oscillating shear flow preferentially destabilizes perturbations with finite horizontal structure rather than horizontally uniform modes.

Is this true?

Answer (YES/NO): YES